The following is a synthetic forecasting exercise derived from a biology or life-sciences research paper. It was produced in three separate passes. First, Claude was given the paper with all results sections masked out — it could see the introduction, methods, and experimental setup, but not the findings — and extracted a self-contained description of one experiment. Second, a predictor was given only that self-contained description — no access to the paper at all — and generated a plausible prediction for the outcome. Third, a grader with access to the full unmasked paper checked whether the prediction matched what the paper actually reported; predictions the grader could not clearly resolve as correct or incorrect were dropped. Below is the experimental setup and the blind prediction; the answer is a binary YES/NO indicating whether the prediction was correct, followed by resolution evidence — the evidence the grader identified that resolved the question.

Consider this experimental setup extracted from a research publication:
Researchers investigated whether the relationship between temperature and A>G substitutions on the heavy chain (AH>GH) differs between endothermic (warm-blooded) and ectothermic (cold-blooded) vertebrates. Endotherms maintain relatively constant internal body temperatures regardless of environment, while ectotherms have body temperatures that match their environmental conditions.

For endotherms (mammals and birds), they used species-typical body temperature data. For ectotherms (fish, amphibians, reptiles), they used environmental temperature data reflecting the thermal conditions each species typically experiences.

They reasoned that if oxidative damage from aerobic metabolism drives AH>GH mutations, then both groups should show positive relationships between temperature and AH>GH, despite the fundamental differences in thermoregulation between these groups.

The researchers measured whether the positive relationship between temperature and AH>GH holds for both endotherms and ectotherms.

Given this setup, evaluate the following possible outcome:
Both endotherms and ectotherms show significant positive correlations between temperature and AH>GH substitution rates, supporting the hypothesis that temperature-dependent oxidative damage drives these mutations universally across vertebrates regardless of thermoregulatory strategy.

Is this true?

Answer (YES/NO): NO